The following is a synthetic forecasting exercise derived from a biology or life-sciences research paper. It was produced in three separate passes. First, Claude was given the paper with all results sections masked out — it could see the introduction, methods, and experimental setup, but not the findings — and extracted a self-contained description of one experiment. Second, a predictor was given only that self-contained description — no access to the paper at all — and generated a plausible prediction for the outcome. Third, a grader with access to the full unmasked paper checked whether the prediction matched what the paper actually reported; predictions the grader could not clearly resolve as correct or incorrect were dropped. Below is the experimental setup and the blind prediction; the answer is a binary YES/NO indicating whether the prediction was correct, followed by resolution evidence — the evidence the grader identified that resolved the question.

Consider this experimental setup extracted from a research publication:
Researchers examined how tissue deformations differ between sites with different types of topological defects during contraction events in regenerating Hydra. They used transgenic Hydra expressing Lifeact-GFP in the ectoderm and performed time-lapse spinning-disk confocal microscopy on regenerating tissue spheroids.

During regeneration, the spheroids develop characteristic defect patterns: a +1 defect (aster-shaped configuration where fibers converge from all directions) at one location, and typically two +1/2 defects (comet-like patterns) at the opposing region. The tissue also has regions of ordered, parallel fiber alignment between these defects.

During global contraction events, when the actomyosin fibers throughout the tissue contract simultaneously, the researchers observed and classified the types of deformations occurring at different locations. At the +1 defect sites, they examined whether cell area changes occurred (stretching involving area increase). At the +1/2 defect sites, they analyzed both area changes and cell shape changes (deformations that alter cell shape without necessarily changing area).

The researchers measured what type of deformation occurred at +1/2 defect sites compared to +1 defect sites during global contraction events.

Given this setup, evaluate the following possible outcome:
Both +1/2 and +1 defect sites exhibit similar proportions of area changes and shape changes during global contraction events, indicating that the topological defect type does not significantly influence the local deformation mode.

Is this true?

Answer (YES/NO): NO